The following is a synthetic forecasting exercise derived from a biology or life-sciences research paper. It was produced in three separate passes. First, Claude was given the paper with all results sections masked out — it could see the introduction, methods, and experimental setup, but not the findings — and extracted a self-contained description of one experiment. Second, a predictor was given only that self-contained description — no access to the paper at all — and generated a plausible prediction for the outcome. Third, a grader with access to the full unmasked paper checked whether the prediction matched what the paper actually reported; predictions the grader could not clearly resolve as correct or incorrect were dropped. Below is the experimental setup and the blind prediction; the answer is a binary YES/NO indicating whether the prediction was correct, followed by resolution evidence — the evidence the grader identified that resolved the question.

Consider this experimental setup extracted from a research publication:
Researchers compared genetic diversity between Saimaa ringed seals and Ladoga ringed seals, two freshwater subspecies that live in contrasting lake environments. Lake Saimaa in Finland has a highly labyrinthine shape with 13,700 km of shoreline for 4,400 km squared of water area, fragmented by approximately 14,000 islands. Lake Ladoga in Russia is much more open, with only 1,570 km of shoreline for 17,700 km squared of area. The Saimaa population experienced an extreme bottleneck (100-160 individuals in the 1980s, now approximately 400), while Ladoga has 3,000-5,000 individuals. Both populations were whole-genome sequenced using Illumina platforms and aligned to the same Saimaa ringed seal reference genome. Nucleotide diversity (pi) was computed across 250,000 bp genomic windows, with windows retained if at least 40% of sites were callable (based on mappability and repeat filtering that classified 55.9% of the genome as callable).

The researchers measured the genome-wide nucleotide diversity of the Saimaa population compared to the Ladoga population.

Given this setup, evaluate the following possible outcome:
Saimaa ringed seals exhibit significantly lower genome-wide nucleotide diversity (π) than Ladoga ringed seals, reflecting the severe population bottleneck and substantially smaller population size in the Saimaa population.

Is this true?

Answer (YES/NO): YES